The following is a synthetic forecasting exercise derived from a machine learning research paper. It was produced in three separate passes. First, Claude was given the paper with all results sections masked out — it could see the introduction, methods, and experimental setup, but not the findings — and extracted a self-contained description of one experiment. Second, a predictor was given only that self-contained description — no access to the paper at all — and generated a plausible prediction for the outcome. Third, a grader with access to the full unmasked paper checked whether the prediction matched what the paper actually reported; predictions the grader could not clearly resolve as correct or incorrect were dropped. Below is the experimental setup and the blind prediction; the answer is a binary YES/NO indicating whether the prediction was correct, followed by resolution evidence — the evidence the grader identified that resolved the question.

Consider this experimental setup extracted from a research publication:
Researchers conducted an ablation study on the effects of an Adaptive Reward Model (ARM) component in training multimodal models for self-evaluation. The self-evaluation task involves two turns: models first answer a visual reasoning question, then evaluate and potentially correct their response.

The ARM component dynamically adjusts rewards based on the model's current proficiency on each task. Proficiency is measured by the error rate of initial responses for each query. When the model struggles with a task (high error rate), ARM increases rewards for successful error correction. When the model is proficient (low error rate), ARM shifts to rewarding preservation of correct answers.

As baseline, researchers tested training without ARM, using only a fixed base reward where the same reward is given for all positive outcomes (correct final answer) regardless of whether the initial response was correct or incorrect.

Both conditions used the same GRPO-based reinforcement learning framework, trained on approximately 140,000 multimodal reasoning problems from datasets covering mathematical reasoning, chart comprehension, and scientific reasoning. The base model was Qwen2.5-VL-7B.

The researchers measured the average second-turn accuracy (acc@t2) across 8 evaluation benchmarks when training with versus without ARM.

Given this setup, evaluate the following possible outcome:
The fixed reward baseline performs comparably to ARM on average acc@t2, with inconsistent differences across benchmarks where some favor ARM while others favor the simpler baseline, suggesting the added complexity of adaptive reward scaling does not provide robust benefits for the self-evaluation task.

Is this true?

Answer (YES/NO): NO